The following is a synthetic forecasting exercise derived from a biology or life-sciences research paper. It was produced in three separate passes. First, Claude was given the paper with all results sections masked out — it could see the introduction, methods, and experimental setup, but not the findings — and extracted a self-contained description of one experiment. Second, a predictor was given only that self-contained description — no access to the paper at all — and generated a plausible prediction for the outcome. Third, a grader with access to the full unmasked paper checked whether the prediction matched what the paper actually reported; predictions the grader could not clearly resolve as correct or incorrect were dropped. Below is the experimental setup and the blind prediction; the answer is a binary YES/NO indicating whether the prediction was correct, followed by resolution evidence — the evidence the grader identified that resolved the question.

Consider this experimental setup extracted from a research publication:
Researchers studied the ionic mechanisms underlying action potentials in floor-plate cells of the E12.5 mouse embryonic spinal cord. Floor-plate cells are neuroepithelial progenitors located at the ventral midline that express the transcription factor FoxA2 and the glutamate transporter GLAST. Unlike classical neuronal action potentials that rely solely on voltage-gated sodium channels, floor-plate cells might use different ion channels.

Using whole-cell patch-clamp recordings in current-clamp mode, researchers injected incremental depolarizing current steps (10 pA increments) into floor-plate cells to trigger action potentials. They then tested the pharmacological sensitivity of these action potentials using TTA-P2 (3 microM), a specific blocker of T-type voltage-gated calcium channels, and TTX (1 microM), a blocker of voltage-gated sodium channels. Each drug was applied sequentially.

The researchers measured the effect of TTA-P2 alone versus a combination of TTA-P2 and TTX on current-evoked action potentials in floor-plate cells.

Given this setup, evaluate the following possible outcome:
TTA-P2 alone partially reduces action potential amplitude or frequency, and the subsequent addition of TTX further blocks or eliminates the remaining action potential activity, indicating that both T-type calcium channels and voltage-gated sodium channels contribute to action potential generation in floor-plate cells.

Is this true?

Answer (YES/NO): YES